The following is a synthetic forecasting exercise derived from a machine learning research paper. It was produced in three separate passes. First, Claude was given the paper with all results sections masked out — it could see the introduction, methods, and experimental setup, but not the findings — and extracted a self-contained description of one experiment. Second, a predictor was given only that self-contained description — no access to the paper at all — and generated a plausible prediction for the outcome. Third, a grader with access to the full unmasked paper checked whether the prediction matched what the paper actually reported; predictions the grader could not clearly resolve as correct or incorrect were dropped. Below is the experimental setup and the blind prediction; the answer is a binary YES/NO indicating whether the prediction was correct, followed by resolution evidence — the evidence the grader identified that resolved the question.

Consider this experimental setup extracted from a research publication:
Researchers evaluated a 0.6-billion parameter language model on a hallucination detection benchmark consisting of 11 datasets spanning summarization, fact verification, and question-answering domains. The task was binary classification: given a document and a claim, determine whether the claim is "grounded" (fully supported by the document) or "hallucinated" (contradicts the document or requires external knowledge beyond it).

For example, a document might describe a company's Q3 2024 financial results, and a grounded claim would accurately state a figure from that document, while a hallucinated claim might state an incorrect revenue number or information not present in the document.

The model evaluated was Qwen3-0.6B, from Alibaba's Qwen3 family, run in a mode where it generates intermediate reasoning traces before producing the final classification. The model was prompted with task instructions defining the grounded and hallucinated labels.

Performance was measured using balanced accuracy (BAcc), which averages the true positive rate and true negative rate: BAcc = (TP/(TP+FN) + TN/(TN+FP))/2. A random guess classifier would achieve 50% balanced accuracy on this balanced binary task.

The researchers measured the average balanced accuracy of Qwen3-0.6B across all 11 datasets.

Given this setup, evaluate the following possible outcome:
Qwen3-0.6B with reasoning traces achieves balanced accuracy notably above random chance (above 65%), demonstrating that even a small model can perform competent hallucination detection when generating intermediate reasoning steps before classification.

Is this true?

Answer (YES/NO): NO